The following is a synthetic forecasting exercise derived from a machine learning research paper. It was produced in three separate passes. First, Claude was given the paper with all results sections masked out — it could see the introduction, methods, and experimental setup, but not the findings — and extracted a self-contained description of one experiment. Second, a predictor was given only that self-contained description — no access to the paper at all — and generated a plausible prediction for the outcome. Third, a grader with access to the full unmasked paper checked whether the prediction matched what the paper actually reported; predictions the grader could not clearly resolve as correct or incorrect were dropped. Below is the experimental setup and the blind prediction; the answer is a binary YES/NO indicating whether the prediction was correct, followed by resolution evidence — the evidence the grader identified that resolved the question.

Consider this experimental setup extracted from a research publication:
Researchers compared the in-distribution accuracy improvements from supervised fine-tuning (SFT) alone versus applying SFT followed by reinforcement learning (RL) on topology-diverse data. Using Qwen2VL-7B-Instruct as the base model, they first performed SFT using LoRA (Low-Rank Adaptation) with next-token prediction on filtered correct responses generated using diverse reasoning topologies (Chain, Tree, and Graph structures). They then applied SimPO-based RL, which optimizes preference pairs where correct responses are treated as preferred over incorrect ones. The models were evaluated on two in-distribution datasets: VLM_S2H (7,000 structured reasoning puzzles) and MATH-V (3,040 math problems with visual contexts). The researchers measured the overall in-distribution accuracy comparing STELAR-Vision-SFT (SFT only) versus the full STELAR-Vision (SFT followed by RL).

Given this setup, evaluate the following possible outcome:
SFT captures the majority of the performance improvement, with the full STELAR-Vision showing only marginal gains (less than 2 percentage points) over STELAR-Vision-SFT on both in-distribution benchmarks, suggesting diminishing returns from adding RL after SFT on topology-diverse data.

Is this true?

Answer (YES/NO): NO